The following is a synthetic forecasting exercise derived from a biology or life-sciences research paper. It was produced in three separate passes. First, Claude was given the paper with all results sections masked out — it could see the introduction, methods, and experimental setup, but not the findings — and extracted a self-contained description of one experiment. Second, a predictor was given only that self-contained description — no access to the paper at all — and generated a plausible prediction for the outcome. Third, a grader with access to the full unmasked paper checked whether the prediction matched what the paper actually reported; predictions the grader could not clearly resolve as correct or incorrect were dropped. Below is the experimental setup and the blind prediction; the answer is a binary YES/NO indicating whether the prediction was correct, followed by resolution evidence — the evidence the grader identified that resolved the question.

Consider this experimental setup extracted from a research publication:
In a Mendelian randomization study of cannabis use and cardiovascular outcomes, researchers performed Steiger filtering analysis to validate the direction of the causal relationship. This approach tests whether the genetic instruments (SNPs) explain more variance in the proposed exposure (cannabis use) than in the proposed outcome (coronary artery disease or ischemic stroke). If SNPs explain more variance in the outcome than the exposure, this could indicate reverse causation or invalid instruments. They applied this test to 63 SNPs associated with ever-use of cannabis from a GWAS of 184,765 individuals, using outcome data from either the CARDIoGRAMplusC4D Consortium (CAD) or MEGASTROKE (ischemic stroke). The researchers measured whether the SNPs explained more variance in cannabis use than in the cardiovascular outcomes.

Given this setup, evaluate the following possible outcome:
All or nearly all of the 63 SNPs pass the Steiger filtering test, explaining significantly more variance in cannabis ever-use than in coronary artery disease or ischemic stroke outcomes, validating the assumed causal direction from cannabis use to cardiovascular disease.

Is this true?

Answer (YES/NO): YES